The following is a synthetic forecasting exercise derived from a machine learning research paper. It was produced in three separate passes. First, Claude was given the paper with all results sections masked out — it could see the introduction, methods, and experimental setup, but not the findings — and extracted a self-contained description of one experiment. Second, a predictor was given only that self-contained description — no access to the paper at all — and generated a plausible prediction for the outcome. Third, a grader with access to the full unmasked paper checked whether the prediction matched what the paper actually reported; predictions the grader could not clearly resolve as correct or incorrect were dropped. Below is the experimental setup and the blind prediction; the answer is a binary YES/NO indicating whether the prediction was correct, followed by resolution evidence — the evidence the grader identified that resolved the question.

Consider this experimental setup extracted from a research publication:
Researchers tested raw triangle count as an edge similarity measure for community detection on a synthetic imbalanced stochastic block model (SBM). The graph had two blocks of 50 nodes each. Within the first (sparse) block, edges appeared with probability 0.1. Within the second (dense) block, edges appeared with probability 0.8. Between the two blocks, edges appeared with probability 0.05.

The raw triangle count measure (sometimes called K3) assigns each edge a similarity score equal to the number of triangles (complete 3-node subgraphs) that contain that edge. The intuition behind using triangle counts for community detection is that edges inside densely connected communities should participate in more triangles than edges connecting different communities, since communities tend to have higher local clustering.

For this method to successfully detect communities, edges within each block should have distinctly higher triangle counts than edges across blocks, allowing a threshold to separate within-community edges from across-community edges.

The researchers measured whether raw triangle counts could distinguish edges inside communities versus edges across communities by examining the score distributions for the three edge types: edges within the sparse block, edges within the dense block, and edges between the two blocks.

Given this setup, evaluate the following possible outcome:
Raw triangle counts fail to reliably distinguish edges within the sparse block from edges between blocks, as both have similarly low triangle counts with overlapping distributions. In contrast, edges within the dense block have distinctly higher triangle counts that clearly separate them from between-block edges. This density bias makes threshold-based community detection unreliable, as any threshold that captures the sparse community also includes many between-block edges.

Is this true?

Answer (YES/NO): NO